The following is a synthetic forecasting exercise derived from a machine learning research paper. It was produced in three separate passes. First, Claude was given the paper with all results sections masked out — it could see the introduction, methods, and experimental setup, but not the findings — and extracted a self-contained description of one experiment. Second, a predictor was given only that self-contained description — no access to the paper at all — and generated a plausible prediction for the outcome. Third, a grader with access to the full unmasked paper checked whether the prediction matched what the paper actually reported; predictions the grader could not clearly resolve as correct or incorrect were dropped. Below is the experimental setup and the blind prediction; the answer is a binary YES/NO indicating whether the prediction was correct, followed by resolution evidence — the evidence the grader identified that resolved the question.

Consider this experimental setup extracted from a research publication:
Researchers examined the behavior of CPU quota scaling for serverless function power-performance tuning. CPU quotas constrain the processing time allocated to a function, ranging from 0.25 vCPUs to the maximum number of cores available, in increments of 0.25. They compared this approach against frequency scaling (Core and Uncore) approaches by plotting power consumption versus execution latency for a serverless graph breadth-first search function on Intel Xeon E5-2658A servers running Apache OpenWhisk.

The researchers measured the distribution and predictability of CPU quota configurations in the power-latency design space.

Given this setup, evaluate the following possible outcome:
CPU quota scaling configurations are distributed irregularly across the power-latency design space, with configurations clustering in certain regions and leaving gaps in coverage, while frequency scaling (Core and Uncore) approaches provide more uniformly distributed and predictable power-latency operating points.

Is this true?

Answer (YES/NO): NO